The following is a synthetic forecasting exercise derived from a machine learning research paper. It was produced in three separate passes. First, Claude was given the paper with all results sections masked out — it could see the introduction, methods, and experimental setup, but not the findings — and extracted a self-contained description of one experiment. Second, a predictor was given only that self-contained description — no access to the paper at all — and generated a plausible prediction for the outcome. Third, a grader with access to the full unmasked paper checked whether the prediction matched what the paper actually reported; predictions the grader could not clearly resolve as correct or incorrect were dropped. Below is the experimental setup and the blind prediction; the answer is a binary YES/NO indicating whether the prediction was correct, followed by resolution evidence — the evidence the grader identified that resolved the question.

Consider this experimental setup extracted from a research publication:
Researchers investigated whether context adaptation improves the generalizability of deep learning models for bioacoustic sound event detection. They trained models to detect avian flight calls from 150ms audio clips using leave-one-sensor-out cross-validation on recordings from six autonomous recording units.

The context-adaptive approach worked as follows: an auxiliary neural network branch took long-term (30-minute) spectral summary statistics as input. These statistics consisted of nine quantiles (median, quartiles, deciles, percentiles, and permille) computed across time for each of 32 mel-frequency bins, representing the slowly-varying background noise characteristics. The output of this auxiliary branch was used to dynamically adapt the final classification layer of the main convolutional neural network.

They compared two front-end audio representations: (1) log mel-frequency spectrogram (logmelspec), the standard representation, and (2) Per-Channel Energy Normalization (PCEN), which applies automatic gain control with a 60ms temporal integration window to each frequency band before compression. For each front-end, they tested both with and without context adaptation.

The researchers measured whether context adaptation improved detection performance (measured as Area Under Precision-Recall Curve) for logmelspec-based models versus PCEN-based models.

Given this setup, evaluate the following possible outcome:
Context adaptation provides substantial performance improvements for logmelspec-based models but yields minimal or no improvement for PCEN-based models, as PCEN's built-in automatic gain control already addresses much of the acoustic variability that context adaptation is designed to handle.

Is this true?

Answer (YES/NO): NO